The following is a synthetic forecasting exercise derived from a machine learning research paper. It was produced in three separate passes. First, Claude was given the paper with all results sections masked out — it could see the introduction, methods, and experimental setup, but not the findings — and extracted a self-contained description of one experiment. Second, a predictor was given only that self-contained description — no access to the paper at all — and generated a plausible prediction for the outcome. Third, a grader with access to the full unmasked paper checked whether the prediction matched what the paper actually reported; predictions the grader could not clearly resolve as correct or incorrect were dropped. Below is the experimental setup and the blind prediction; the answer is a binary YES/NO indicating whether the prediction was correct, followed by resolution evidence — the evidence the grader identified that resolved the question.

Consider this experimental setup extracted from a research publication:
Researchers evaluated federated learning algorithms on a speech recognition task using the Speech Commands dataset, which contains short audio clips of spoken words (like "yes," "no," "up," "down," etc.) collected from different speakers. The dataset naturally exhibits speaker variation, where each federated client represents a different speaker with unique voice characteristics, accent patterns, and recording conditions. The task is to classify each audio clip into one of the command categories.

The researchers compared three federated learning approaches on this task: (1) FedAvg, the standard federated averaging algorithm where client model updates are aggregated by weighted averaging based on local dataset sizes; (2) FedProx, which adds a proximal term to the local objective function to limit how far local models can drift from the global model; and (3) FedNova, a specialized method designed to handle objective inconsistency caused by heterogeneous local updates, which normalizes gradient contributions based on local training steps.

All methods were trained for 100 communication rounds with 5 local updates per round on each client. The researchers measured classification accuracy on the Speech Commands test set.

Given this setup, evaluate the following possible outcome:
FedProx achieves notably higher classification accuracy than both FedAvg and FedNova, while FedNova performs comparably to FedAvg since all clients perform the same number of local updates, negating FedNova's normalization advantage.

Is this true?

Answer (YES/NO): NO